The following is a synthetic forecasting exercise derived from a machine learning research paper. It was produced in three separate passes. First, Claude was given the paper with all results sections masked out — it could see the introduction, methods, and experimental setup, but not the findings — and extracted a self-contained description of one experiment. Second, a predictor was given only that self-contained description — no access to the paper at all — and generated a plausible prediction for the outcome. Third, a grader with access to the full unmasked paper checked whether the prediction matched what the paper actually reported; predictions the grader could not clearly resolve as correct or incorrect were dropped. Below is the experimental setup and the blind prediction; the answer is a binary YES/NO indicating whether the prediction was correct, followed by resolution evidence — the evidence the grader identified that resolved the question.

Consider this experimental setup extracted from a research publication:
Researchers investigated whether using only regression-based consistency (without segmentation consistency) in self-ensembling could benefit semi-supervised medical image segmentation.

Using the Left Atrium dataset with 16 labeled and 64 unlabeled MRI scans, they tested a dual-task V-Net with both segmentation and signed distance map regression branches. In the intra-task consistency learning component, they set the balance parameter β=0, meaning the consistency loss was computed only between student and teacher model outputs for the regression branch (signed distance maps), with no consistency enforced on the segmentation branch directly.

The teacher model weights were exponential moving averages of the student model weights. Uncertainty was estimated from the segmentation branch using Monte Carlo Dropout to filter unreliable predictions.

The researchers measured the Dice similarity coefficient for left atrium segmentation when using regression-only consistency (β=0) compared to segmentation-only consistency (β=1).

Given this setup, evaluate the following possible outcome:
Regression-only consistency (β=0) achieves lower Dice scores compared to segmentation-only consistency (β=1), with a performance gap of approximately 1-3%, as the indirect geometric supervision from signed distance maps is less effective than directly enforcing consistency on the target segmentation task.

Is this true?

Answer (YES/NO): NO